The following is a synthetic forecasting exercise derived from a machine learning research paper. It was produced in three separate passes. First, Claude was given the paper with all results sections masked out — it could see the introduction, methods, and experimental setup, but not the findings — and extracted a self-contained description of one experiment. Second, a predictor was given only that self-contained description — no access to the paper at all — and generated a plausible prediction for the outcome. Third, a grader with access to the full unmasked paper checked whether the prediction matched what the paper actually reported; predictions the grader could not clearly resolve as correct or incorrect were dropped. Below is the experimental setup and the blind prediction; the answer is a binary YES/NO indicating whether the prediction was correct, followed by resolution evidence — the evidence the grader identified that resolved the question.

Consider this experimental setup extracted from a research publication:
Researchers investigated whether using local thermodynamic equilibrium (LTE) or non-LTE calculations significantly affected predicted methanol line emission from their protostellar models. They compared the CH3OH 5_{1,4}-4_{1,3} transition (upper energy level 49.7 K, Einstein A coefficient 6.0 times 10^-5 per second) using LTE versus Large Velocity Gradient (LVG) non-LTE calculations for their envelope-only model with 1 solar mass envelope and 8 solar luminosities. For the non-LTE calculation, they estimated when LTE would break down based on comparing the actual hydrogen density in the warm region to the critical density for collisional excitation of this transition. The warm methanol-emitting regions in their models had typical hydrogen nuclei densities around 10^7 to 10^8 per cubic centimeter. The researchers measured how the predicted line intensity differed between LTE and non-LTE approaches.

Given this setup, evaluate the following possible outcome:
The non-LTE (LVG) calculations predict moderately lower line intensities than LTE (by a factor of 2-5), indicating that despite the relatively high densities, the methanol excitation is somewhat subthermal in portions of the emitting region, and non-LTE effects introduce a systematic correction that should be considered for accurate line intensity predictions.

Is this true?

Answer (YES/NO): NO